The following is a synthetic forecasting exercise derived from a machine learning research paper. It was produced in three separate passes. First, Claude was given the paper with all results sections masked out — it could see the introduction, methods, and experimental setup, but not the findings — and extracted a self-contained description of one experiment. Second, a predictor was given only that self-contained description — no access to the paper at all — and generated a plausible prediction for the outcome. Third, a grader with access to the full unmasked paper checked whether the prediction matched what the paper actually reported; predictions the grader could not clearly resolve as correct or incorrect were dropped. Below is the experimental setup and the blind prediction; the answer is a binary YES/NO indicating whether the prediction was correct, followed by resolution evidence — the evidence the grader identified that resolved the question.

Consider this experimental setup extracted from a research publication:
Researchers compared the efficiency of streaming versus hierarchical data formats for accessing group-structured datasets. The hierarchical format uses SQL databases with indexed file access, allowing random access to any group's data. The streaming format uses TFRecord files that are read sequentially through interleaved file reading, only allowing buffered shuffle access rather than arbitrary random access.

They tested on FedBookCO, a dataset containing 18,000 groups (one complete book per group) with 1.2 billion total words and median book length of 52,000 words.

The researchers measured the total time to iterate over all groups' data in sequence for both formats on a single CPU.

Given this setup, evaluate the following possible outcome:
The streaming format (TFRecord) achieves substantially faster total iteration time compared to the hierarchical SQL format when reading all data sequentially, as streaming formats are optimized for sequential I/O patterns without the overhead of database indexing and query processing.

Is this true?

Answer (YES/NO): YES